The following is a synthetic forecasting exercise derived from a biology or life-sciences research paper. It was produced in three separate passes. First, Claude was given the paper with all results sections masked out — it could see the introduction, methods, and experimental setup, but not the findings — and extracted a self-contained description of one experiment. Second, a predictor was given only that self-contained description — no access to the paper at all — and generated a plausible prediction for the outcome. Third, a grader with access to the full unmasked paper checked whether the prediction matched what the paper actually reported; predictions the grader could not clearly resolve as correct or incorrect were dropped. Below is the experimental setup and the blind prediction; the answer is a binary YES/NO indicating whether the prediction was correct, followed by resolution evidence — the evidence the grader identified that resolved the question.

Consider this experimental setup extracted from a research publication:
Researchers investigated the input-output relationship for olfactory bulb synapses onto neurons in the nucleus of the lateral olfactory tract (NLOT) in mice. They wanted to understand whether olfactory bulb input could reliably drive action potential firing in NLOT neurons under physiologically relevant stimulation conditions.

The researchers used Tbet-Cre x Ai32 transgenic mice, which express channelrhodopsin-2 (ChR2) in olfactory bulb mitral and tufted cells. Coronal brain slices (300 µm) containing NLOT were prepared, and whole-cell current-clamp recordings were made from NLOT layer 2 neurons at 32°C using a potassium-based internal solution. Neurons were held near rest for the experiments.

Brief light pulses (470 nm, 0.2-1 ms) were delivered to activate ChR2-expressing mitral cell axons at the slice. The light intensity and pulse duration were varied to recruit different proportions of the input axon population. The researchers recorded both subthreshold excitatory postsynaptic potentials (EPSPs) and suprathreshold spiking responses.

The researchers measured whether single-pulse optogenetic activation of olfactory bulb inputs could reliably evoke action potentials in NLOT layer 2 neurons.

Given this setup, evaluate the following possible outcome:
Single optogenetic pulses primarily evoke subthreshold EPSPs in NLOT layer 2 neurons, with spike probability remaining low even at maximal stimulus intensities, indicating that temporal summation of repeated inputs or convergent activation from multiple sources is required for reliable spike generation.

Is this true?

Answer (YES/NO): YES